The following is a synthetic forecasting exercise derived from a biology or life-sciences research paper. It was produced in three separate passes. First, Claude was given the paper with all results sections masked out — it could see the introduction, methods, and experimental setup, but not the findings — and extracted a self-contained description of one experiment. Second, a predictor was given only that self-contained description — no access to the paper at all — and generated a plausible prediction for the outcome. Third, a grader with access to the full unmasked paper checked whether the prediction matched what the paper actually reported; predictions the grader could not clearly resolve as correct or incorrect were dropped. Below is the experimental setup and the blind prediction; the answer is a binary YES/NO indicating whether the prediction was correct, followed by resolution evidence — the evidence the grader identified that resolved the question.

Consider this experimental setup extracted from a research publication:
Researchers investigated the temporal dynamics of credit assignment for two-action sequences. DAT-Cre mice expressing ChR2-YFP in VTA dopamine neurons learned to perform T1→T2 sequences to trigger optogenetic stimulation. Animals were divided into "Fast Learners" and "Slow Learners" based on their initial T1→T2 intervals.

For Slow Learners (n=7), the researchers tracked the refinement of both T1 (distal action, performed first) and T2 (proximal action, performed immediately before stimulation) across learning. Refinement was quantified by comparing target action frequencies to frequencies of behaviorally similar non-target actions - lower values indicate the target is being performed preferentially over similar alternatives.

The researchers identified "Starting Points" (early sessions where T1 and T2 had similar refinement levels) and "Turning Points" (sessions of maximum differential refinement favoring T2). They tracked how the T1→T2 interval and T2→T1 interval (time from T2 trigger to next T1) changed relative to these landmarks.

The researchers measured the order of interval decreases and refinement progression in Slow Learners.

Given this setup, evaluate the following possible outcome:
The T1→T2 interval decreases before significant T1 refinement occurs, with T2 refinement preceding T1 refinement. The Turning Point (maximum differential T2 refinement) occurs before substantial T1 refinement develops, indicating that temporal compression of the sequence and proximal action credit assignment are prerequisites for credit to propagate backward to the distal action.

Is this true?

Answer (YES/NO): YES